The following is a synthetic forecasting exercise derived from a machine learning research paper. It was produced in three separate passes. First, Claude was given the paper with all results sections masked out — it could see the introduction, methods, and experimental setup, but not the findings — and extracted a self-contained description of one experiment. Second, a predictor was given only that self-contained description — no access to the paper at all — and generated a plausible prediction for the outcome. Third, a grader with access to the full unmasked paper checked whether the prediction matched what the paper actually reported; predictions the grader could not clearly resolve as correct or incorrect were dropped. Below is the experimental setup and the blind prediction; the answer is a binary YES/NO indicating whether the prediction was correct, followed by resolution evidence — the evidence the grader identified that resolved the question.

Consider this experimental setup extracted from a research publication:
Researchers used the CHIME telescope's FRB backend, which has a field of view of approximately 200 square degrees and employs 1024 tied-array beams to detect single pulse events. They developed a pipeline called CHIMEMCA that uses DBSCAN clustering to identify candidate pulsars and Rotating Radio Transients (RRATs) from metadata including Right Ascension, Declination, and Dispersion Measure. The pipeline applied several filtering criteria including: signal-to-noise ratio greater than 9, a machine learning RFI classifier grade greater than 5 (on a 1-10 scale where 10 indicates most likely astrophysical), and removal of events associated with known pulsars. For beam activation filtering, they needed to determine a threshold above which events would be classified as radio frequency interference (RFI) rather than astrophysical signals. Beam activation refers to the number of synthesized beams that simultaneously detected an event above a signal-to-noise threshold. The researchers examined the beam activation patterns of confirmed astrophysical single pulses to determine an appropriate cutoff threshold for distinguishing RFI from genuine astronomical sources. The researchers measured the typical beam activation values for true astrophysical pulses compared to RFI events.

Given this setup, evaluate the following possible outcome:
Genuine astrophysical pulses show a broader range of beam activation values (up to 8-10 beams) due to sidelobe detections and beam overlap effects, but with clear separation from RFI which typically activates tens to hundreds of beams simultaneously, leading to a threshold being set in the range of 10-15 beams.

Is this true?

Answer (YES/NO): NO